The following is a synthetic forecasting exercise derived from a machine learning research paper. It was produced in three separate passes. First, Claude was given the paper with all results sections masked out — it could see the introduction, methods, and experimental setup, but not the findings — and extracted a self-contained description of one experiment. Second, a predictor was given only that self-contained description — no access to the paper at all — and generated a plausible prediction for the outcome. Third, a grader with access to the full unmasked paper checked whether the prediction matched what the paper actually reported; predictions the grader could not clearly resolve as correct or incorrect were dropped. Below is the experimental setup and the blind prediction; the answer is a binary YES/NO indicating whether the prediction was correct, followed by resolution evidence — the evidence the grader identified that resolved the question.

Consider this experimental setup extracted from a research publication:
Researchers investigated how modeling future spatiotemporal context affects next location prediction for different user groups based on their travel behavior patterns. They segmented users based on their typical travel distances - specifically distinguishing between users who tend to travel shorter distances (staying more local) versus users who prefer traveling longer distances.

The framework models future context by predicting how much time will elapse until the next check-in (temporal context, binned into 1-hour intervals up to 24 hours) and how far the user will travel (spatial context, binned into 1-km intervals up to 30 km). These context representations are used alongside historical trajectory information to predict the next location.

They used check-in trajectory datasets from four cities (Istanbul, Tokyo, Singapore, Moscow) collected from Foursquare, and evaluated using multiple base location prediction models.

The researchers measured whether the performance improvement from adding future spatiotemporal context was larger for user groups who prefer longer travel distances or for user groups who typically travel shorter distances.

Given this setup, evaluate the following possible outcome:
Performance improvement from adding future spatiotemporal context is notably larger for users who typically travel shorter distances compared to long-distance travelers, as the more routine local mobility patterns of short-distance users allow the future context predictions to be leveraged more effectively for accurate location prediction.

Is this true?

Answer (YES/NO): NO